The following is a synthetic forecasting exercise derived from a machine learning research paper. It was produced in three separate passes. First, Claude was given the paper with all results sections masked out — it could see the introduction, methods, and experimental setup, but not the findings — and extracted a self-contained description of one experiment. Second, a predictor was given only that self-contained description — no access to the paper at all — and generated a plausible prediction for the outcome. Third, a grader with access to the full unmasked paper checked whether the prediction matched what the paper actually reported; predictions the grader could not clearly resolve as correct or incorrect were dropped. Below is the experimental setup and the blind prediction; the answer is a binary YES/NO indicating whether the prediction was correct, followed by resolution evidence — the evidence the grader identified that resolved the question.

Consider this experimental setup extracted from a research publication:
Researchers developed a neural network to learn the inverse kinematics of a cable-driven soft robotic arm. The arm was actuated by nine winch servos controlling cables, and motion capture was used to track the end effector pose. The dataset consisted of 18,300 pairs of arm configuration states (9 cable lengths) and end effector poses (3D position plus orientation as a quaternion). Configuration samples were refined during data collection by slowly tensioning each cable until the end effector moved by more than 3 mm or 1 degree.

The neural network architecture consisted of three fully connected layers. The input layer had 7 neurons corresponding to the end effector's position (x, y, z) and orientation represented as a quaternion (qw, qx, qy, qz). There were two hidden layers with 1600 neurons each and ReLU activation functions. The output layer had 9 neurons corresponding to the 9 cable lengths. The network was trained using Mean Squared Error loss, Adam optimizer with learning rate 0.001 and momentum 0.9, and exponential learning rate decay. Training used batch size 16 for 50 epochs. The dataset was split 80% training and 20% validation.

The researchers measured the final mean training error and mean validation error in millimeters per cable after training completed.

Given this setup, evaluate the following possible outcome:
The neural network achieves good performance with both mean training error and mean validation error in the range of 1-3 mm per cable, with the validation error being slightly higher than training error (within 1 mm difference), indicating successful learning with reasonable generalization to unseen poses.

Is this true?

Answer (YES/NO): YES